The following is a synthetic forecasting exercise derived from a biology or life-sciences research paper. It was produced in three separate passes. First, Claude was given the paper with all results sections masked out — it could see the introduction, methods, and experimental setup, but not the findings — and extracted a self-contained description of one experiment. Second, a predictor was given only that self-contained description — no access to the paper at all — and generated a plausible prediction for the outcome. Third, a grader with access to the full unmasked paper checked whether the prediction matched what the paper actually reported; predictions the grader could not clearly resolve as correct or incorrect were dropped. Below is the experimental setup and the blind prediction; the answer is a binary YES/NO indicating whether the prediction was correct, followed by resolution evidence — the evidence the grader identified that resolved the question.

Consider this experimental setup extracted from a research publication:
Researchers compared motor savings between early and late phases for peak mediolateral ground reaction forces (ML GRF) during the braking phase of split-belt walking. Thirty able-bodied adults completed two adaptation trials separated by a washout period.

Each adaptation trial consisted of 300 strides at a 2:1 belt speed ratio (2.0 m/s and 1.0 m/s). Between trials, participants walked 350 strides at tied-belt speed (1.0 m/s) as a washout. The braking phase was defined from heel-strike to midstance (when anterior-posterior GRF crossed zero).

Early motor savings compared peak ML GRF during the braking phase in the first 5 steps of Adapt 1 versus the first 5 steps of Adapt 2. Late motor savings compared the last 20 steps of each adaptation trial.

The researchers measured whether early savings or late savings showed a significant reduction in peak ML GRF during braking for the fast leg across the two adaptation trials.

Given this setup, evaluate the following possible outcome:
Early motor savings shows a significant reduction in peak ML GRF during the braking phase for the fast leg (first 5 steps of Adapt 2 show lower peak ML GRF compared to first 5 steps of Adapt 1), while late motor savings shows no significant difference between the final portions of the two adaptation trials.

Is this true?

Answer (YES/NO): NO